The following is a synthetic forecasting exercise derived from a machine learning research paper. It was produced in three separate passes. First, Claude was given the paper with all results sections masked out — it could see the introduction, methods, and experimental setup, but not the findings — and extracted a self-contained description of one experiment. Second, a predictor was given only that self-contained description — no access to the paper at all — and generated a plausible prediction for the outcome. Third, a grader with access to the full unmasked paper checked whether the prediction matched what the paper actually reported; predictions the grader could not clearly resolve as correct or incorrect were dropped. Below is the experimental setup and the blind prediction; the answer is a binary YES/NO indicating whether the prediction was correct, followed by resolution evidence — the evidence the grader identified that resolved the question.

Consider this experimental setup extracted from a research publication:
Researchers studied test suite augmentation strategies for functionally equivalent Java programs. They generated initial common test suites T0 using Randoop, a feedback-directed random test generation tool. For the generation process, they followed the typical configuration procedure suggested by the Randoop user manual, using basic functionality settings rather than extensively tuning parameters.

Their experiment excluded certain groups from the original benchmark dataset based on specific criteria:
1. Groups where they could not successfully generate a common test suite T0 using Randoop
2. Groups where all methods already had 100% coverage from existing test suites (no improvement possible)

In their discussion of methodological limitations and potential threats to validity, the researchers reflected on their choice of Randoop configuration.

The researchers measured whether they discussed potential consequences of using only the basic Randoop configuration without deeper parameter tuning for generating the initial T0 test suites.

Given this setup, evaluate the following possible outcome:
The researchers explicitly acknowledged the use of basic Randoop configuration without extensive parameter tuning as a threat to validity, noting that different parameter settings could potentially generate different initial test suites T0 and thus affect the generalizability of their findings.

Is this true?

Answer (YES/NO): NO